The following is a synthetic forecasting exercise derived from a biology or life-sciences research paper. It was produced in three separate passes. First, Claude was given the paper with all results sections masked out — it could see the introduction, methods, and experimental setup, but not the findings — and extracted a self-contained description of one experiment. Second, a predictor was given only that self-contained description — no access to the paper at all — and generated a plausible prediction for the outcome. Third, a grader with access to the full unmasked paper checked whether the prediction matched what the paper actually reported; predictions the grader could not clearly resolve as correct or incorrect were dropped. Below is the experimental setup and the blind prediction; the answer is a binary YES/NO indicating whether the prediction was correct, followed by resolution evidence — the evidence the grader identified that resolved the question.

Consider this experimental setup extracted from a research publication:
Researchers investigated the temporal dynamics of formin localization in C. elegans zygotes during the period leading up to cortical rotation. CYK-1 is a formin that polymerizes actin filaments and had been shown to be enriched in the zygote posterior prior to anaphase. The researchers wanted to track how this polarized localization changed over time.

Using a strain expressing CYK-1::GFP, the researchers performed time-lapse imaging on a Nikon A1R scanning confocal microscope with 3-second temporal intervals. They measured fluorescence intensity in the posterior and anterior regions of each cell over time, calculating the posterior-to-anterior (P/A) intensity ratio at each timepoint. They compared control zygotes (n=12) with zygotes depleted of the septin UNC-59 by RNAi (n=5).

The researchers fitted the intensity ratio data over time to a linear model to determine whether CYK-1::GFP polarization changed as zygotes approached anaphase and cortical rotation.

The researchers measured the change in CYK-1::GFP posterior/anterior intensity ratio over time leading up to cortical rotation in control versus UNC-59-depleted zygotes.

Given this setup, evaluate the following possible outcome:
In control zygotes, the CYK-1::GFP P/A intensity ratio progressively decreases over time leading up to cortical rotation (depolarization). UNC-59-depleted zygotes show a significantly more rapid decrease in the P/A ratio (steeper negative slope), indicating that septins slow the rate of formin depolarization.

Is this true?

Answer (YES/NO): NO